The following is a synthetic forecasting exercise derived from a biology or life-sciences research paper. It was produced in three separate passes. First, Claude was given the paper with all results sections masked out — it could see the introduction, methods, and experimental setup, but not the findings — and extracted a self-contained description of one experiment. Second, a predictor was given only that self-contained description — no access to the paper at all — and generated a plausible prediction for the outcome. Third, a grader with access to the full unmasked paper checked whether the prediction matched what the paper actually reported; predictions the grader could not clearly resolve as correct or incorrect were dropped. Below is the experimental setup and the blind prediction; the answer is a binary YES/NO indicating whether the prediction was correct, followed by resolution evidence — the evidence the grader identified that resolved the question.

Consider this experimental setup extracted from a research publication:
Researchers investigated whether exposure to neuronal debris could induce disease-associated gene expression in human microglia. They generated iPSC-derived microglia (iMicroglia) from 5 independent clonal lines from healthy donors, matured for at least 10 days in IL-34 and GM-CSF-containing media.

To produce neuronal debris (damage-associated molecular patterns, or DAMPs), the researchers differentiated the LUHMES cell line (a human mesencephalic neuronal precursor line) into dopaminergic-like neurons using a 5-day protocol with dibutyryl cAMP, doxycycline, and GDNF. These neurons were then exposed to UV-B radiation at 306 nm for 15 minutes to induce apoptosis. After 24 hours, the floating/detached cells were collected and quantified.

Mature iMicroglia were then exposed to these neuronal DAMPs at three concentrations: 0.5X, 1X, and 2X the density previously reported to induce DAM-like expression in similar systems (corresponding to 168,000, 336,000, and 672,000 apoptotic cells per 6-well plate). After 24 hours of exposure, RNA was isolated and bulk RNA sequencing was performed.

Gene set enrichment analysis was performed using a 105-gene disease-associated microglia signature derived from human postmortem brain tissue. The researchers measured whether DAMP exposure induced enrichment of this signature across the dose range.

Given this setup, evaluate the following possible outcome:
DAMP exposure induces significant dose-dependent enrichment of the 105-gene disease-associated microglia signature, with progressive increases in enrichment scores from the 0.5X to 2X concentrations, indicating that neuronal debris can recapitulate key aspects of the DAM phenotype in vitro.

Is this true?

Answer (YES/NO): NO